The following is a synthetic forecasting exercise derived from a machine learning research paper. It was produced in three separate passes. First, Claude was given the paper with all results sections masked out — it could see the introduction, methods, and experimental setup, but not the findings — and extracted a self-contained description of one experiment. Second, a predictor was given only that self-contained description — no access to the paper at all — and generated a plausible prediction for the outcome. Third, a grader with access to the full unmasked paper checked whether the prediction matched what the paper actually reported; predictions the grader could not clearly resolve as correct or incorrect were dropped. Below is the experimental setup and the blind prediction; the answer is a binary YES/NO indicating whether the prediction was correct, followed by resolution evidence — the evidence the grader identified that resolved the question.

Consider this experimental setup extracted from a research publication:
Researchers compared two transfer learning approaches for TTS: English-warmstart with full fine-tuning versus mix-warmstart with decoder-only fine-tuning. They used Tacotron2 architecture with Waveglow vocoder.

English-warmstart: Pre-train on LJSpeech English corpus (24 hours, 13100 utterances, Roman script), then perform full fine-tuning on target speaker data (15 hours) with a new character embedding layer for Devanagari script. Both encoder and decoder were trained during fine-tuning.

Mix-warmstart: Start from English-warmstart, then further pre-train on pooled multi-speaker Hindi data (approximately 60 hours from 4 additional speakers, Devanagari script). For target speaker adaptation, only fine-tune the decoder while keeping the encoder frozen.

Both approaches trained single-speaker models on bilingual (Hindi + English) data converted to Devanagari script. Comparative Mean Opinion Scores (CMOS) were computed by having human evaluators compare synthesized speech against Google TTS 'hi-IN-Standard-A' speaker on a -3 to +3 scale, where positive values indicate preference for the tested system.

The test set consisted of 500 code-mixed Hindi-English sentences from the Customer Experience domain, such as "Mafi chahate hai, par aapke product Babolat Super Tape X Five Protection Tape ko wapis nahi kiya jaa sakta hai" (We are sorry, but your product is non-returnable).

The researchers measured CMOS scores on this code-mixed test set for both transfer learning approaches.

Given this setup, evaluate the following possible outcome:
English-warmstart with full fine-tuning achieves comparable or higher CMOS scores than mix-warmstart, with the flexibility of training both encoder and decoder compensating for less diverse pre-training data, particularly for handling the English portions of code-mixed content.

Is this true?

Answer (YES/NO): NO